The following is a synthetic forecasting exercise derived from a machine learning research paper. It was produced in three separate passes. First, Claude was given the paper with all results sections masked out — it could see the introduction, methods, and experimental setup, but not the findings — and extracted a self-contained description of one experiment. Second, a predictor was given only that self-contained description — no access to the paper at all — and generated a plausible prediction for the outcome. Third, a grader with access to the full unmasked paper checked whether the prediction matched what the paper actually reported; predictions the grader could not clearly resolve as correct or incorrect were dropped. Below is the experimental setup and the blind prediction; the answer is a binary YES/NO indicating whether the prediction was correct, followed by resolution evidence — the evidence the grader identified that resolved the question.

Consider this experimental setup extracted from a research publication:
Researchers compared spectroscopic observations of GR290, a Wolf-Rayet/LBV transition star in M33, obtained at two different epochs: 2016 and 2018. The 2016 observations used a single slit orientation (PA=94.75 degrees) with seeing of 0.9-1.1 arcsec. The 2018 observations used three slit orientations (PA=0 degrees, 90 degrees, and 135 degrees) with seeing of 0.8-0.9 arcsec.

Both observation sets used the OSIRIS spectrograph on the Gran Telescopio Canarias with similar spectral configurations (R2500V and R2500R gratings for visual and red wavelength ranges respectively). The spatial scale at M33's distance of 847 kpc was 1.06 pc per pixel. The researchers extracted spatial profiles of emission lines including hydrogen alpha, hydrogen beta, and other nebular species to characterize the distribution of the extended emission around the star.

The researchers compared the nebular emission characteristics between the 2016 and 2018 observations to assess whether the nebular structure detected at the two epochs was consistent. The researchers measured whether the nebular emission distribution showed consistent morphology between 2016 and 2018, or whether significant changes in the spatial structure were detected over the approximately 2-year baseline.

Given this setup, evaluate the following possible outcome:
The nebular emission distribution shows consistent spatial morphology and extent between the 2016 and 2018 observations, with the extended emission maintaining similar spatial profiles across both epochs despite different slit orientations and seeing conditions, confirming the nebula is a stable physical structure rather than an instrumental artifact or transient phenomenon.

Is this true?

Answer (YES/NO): YES